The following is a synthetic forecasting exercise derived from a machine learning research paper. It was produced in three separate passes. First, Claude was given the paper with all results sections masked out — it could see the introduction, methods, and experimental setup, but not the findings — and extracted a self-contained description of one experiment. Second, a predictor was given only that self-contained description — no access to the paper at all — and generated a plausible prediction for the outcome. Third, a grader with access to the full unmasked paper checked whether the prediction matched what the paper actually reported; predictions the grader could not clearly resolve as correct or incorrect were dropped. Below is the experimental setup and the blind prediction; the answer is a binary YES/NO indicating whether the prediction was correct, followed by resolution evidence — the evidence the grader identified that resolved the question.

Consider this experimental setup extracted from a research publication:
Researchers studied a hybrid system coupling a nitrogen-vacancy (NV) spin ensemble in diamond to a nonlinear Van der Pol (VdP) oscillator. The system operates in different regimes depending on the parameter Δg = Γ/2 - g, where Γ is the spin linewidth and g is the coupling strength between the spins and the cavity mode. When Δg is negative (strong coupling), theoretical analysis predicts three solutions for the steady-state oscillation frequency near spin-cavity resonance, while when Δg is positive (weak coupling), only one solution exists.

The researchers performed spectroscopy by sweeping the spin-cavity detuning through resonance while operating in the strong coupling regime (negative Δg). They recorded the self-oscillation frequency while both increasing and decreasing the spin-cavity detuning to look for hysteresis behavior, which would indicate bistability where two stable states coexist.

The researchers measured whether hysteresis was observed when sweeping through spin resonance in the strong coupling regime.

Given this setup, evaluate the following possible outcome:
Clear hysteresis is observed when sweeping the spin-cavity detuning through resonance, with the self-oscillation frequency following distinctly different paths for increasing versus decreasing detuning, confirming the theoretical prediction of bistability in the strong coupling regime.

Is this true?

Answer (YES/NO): YES